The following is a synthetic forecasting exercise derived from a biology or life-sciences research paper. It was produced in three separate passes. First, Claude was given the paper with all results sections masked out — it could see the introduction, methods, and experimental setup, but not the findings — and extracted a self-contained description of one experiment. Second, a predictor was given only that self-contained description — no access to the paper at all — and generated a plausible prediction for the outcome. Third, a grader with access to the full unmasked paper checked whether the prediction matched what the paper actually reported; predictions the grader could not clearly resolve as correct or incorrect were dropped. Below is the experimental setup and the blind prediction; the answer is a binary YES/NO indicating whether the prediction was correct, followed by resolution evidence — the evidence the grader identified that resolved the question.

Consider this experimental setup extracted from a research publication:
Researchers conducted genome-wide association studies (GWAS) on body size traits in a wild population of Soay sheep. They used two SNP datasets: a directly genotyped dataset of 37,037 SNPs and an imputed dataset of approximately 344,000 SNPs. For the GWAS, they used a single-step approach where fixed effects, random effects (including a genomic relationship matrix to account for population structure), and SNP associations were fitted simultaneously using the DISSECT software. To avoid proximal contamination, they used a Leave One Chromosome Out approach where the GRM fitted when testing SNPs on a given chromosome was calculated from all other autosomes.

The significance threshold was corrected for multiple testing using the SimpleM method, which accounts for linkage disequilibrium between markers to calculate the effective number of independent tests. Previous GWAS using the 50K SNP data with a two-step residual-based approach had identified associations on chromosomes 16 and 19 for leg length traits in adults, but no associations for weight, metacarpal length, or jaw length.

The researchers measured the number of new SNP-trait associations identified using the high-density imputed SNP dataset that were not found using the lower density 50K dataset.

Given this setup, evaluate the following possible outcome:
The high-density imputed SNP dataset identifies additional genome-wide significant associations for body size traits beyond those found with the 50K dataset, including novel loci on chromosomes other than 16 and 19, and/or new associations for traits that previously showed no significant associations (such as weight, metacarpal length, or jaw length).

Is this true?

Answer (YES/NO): YES